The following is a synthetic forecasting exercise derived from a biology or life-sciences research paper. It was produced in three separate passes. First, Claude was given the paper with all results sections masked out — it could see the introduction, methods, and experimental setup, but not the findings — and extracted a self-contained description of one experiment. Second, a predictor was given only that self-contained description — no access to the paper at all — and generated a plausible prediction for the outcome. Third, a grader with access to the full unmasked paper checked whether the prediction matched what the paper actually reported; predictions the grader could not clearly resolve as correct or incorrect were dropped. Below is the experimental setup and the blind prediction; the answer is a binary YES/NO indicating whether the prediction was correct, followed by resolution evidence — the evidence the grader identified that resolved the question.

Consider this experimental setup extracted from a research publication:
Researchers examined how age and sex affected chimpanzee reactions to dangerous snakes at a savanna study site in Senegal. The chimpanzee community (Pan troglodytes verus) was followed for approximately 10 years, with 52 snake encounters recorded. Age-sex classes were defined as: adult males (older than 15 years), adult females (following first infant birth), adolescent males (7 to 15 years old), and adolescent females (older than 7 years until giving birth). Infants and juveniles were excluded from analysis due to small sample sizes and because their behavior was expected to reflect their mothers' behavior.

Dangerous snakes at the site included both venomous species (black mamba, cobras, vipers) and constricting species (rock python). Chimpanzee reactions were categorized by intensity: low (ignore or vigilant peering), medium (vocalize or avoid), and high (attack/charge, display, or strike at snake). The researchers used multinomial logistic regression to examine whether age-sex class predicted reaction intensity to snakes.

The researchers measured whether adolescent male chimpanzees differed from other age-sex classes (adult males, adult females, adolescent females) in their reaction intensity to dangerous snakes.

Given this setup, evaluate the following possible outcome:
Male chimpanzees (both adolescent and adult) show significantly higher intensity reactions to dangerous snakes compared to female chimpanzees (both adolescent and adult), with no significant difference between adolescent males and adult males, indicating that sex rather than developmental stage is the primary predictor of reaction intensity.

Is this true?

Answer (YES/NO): NO